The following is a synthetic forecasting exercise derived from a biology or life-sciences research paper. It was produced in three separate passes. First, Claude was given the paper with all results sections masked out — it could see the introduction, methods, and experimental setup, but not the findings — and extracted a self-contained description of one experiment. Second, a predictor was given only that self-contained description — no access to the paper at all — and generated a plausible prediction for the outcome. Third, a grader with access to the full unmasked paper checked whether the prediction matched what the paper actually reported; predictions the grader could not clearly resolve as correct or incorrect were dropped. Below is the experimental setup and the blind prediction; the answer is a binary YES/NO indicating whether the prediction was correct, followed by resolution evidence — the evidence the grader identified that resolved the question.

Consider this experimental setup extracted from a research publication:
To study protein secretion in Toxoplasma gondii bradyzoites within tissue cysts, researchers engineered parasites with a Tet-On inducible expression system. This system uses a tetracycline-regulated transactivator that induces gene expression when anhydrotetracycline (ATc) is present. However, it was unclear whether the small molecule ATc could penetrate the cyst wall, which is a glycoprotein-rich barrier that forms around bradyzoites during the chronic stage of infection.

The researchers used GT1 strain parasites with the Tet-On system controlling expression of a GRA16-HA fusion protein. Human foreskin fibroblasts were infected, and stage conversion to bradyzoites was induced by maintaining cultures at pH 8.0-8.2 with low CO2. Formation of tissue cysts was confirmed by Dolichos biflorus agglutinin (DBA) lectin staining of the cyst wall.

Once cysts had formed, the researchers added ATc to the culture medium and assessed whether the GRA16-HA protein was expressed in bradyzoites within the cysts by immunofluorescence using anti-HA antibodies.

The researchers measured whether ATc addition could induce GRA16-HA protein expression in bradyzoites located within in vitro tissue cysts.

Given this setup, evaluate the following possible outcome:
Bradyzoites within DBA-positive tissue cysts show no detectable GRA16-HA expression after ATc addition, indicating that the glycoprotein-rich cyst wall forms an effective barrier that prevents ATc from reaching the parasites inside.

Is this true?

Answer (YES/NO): NO